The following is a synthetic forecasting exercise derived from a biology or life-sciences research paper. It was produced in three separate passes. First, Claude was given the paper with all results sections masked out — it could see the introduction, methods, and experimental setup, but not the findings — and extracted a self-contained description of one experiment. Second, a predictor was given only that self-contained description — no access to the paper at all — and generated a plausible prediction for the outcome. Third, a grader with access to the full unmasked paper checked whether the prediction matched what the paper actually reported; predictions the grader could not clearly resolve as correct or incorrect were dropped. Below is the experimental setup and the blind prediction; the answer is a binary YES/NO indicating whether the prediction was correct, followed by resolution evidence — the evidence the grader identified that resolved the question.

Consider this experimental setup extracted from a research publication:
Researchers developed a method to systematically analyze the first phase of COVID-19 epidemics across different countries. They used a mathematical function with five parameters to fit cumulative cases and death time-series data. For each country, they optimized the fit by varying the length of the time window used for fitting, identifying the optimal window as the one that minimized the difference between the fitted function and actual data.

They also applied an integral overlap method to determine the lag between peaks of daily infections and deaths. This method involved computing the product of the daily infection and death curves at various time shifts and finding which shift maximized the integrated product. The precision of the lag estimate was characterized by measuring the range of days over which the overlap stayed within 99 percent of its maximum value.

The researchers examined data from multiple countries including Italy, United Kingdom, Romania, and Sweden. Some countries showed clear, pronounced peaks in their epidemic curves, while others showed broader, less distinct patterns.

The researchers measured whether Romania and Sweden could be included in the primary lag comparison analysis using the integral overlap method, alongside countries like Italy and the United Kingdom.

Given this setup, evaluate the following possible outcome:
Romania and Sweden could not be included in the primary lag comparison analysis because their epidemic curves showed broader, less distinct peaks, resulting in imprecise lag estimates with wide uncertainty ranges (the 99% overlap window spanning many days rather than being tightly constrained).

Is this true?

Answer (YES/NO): YES